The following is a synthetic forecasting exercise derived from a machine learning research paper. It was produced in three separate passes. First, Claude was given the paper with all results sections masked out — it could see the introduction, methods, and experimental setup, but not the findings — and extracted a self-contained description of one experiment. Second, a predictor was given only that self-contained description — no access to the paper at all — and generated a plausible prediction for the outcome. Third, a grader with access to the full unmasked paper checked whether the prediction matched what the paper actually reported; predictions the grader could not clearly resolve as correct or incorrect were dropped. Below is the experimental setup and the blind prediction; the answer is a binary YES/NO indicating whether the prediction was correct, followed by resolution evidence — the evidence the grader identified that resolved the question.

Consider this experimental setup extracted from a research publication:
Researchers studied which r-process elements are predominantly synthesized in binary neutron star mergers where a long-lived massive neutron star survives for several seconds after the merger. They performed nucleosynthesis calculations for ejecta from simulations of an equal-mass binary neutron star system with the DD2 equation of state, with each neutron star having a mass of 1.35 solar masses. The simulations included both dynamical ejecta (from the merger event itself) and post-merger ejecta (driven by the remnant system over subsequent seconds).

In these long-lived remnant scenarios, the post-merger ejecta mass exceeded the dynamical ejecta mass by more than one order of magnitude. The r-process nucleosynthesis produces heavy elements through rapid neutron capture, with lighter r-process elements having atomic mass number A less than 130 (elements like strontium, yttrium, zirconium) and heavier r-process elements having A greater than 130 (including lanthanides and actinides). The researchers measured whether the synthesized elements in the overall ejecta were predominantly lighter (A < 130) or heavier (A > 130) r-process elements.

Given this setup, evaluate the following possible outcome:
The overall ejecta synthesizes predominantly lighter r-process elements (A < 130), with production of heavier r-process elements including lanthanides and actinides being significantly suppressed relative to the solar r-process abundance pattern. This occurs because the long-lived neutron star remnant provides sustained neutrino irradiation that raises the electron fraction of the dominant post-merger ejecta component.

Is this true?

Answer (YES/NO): YES